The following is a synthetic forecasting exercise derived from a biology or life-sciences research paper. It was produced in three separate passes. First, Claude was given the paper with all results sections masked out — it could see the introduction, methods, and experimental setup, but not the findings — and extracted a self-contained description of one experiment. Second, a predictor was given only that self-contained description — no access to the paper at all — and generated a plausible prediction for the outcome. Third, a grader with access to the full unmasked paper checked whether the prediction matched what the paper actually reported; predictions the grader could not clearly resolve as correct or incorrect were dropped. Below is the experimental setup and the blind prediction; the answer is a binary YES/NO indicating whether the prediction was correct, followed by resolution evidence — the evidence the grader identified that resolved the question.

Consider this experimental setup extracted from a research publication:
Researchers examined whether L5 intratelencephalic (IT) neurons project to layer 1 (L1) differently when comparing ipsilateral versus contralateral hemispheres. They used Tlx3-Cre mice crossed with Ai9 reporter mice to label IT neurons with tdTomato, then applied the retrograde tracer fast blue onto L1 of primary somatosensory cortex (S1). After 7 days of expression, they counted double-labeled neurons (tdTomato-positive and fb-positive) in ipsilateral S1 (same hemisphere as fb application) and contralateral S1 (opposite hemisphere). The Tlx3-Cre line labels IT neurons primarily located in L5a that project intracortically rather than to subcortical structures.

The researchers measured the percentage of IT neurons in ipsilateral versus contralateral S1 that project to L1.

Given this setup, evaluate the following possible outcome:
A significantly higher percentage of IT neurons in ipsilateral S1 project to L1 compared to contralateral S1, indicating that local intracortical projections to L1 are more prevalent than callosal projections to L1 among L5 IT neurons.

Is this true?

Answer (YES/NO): YES